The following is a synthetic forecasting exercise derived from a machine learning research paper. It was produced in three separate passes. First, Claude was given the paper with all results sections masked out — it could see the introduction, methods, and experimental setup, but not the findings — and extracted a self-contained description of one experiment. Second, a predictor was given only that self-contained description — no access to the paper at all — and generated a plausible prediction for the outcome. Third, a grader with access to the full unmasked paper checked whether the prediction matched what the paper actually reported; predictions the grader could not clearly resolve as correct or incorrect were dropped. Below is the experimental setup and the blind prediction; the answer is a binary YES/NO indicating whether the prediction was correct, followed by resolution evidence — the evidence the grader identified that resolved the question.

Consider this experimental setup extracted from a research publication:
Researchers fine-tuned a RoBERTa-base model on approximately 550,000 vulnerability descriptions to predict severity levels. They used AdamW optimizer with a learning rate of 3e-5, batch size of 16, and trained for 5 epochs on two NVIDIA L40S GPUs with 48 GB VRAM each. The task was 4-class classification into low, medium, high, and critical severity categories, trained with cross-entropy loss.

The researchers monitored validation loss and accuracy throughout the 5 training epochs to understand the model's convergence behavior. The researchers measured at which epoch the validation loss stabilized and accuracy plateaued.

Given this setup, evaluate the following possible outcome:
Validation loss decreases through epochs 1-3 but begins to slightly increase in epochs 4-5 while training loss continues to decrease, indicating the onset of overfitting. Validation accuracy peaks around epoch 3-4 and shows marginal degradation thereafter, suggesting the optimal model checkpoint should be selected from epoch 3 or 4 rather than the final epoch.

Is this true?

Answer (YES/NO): NO